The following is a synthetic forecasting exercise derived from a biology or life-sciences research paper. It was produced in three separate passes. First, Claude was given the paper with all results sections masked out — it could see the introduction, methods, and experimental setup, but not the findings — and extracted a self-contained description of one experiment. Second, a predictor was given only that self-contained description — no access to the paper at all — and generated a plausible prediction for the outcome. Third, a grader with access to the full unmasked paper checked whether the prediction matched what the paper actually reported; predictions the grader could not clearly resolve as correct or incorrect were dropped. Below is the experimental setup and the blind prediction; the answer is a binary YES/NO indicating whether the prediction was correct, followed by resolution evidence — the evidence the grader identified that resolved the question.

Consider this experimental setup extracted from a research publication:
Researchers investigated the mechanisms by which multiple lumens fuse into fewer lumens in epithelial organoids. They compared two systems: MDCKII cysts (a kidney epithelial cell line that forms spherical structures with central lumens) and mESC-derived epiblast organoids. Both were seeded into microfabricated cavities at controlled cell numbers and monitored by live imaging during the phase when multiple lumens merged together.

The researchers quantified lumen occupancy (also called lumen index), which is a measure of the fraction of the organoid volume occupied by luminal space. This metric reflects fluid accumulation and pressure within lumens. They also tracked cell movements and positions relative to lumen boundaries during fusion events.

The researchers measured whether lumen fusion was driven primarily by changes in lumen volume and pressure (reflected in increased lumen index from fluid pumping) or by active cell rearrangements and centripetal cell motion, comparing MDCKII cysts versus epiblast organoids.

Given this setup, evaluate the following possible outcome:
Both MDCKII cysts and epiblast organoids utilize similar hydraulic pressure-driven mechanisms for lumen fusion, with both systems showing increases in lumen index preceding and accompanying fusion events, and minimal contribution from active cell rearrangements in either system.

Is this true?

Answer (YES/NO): NO